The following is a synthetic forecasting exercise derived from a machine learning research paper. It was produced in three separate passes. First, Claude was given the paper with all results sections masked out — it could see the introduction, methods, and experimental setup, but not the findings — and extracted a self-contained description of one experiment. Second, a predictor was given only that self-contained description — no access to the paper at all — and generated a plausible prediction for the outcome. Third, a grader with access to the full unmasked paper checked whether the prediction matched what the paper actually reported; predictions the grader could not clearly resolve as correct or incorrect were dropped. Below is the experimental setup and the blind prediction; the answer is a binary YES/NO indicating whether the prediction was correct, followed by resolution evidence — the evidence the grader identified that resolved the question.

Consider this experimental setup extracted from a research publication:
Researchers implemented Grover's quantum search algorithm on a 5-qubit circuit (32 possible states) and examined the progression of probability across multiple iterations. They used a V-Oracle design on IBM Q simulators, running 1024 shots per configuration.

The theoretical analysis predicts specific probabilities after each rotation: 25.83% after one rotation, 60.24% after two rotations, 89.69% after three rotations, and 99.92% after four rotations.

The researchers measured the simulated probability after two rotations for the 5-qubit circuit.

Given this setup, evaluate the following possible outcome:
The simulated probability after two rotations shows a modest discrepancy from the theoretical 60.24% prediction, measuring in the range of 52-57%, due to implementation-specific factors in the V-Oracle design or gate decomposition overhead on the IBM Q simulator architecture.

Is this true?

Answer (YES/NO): NO